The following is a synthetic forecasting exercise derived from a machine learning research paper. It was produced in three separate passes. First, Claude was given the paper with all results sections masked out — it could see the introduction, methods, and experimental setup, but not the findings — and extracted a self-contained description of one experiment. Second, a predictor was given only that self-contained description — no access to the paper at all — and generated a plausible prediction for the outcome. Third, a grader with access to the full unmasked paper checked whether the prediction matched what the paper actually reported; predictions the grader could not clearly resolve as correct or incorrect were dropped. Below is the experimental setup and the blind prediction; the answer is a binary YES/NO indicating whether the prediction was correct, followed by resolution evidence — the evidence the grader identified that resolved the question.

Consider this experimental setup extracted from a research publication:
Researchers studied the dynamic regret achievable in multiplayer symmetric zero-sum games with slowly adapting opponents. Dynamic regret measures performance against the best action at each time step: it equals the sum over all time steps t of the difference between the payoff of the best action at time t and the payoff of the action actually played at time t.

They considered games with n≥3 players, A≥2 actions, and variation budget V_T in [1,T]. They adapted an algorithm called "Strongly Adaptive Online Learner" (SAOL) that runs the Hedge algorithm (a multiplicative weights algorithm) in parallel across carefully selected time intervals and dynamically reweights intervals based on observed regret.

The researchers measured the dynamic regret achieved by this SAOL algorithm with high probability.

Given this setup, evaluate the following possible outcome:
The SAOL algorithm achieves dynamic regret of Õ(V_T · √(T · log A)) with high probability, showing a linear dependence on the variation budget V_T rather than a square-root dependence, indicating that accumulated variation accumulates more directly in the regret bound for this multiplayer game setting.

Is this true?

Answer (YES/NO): NO